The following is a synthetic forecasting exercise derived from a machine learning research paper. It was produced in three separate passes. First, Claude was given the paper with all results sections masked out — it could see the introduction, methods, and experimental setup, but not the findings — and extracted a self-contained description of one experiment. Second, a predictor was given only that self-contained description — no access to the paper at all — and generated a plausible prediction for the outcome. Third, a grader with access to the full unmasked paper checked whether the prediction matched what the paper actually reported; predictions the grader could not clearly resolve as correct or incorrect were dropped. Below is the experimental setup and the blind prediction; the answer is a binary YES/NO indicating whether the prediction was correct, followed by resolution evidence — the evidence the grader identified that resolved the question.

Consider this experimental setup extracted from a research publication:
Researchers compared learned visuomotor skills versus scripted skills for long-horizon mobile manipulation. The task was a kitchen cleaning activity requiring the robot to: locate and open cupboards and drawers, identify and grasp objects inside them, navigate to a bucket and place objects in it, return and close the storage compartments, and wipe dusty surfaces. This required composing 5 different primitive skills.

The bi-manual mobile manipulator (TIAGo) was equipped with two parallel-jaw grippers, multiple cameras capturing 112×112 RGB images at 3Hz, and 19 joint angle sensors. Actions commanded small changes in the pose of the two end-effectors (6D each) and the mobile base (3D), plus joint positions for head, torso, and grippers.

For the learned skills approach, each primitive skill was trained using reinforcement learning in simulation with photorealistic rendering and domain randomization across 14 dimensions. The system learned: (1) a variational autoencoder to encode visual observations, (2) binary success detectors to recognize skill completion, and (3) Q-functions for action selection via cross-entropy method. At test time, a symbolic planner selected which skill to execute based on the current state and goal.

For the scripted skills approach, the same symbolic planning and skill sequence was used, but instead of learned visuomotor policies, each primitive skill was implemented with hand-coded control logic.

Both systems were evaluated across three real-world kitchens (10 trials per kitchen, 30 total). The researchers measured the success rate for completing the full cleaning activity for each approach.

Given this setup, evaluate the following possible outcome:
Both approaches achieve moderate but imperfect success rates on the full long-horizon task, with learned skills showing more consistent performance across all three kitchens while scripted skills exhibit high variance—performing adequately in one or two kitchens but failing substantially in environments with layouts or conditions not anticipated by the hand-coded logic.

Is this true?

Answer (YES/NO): NO